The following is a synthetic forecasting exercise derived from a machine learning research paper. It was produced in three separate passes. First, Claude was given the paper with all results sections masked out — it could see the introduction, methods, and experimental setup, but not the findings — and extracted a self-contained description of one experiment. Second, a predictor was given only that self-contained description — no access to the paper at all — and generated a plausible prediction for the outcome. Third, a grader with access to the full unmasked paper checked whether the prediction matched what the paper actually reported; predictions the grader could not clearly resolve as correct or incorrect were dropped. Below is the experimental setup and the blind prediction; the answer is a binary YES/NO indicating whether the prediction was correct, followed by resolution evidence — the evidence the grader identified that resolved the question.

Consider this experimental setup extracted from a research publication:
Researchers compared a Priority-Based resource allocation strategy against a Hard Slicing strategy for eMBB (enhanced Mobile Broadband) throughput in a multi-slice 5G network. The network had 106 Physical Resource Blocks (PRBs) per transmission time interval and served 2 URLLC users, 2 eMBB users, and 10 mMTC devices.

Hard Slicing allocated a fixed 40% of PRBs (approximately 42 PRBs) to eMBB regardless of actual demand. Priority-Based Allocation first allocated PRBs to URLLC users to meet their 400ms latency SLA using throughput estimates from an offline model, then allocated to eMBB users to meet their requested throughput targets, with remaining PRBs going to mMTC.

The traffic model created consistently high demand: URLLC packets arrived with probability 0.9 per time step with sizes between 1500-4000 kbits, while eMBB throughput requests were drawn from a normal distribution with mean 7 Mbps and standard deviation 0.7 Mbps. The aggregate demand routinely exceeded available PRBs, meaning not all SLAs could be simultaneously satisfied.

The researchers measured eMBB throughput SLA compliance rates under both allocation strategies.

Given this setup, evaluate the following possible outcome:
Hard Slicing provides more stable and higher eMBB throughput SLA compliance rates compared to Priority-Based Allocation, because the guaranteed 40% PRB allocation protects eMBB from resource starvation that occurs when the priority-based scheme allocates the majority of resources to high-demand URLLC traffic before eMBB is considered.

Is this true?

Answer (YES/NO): NO